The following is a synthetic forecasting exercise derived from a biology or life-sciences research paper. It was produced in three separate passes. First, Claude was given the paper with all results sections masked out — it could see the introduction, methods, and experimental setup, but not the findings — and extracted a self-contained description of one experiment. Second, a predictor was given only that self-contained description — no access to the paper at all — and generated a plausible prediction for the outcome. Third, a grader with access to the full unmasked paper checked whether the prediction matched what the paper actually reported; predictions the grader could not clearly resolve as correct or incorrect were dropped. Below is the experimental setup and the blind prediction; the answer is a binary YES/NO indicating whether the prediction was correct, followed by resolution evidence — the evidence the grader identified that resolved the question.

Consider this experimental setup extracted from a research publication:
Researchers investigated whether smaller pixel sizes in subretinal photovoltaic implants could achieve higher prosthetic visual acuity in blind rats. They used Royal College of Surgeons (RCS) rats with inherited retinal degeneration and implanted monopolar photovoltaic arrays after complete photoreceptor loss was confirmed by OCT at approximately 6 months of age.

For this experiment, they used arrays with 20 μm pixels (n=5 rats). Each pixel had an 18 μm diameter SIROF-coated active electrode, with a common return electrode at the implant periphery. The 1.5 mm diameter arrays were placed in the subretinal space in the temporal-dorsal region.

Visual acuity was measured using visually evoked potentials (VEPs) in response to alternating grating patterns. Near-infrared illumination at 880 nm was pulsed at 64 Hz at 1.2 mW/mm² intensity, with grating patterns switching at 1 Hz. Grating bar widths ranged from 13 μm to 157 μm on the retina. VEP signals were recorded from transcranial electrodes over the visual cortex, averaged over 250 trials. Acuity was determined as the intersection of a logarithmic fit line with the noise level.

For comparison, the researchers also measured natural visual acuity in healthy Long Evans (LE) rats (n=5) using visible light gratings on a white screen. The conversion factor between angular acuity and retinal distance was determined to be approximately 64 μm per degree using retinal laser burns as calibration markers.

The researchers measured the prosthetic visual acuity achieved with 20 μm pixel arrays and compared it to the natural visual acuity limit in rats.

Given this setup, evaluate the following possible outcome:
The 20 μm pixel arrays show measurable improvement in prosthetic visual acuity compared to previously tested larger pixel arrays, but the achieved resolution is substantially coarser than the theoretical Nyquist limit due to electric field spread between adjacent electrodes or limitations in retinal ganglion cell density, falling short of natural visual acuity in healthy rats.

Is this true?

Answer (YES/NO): NO